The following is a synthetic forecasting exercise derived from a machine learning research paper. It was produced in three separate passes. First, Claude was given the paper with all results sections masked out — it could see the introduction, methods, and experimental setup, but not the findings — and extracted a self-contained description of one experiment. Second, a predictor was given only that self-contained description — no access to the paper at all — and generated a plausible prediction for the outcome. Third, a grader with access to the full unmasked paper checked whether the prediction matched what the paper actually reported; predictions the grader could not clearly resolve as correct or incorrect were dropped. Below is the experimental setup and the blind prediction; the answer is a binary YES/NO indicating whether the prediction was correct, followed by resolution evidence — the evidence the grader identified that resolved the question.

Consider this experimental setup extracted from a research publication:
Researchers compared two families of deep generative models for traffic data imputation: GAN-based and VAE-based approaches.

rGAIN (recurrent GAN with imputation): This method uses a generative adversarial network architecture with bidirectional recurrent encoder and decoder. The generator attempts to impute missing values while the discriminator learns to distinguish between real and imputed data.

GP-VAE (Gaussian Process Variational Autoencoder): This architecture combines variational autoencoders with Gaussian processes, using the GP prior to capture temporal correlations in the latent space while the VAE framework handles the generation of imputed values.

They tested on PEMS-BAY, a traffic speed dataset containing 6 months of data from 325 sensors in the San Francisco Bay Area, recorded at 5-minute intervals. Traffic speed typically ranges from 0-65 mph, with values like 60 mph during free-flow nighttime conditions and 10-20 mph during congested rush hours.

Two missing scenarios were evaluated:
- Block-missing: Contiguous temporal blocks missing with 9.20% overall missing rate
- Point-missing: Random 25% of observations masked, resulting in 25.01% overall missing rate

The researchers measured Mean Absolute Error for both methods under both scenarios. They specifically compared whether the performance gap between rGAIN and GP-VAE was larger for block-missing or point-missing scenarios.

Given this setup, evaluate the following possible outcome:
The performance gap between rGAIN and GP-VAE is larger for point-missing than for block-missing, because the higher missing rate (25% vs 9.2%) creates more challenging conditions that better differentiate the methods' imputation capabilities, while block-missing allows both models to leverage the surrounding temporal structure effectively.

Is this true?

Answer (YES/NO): YES